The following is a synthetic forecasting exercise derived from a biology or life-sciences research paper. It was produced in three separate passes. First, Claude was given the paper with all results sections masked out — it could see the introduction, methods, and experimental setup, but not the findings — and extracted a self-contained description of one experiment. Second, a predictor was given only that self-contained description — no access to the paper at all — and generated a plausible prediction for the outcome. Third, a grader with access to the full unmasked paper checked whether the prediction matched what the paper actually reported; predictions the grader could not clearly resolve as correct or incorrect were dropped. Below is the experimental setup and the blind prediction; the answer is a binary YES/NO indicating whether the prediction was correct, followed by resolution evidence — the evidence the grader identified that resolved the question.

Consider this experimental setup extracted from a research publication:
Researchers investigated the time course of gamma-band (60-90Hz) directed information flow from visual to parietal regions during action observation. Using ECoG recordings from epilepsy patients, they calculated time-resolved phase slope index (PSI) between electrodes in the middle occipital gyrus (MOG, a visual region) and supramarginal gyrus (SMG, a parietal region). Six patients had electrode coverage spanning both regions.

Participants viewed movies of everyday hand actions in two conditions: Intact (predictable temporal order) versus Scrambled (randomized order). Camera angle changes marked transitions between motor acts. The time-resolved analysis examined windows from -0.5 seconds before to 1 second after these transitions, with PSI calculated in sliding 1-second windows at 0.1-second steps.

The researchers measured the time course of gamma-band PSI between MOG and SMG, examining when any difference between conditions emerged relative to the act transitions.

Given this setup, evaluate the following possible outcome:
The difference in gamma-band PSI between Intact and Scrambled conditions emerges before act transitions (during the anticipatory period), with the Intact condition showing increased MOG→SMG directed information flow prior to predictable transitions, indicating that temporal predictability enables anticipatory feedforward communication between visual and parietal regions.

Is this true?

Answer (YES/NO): NO